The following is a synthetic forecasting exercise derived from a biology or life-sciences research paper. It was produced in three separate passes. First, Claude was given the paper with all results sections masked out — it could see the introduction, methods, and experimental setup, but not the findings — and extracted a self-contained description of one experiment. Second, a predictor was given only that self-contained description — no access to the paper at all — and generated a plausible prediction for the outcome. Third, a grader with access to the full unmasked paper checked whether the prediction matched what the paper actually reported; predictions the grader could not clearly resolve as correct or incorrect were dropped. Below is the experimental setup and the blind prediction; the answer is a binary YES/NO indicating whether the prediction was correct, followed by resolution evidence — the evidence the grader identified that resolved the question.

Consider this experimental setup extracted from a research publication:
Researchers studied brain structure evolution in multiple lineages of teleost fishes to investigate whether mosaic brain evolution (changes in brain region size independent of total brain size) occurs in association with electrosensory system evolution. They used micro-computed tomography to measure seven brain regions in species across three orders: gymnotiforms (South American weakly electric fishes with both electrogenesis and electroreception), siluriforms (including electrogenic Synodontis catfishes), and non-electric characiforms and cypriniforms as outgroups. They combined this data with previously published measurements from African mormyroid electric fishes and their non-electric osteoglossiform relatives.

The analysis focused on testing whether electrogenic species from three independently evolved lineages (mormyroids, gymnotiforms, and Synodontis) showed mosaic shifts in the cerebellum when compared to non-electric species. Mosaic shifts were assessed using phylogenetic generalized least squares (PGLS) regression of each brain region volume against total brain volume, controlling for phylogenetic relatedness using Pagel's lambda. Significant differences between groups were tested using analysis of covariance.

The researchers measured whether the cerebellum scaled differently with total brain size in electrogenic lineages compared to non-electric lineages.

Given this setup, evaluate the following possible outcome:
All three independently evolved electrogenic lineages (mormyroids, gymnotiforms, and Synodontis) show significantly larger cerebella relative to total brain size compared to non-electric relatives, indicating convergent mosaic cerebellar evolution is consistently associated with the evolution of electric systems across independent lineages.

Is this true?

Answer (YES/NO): YES